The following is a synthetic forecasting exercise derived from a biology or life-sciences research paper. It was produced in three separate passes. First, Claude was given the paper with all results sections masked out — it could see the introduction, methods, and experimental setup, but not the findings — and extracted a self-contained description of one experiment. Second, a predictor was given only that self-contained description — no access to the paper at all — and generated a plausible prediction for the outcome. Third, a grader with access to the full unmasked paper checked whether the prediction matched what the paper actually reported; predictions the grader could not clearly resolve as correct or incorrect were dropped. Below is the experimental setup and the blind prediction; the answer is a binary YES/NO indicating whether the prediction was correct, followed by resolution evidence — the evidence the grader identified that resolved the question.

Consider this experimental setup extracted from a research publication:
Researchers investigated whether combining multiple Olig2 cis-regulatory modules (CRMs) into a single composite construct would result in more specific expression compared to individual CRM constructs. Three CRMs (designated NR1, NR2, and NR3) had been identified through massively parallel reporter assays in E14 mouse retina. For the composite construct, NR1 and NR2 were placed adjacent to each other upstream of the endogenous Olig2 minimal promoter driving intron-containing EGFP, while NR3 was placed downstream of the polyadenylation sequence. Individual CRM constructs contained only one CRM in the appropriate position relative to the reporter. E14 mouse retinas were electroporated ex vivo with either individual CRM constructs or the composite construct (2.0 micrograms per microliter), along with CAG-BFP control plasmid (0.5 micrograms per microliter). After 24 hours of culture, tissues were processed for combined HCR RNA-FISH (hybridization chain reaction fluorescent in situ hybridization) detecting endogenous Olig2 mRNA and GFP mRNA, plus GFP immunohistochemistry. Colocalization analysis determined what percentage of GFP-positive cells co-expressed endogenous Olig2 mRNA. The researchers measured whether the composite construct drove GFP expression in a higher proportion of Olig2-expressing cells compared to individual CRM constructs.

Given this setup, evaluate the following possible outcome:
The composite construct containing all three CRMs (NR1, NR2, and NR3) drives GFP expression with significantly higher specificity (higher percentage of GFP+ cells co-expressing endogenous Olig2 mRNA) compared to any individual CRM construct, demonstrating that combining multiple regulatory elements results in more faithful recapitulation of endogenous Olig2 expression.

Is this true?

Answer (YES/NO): NO